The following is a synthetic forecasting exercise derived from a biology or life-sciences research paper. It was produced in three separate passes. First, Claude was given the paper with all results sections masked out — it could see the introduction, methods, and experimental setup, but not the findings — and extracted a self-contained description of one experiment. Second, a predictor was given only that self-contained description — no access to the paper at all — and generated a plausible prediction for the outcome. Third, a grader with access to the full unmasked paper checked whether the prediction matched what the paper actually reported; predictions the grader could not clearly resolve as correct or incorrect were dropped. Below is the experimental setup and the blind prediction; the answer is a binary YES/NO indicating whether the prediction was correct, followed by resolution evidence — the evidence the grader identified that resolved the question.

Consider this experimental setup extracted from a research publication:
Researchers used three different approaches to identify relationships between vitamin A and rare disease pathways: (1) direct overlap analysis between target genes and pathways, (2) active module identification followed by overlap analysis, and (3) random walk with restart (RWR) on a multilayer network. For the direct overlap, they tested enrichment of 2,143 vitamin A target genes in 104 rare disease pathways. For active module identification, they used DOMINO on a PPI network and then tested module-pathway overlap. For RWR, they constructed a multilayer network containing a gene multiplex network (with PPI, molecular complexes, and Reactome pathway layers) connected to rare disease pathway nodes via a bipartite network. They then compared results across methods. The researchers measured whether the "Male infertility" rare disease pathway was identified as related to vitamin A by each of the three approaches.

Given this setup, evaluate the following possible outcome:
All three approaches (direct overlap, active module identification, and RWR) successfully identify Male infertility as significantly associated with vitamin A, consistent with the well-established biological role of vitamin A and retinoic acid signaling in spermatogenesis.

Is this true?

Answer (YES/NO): NO